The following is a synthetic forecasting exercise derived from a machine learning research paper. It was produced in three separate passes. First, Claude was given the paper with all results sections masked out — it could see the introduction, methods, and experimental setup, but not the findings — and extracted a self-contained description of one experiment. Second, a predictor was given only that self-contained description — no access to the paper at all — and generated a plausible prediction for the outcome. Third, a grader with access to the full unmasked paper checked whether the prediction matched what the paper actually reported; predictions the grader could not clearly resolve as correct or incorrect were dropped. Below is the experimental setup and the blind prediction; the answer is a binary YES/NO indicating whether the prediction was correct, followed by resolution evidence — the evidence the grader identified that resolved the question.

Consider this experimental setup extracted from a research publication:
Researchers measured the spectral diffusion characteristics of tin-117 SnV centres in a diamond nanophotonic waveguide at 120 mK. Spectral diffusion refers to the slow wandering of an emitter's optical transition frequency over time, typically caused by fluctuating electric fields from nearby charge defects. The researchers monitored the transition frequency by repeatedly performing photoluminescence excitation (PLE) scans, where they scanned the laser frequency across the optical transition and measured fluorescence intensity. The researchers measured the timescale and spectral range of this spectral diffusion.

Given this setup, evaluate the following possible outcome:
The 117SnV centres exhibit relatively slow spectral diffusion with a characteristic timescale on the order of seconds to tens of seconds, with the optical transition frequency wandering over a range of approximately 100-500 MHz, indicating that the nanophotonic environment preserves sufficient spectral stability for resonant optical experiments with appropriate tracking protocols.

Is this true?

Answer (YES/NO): NO